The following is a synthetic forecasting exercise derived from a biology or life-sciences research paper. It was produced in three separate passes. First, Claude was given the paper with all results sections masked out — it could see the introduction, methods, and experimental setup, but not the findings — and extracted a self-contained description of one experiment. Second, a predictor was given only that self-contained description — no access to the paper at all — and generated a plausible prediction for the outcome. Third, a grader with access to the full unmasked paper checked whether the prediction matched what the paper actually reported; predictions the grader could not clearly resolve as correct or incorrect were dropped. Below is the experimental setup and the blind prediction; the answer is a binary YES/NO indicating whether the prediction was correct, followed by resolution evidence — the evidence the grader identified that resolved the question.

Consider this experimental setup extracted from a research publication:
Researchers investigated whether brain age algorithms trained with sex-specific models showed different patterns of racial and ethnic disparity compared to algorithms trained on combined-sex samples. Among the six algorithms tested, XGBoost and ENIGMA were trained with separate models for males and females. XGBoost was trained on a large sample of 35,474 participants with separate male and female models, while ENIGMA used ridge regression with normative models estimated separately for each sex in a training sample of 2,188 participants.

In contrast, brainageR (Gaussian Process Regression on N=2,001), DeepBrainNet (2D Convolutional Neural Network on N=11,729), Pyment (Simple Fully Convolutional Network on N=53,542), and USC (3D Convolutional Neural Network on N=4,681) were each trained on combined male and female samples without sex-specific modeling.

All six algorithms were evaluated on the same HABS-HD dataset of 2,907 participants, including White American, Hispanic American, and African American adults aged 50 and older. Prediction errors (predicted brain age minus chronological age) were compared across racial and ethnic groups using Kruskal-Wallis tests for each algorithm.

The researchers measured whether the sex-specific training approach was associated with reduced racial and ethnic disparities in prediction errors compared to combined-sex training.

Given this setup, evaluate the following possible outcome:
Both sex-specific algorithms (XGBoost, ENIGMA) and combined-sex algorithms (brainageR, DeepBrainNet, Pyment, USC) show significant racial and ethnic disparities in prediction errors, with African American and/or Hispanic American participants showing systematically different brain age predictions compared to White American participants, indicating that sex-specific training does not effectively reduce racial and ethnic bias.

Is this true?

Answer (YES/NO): YES